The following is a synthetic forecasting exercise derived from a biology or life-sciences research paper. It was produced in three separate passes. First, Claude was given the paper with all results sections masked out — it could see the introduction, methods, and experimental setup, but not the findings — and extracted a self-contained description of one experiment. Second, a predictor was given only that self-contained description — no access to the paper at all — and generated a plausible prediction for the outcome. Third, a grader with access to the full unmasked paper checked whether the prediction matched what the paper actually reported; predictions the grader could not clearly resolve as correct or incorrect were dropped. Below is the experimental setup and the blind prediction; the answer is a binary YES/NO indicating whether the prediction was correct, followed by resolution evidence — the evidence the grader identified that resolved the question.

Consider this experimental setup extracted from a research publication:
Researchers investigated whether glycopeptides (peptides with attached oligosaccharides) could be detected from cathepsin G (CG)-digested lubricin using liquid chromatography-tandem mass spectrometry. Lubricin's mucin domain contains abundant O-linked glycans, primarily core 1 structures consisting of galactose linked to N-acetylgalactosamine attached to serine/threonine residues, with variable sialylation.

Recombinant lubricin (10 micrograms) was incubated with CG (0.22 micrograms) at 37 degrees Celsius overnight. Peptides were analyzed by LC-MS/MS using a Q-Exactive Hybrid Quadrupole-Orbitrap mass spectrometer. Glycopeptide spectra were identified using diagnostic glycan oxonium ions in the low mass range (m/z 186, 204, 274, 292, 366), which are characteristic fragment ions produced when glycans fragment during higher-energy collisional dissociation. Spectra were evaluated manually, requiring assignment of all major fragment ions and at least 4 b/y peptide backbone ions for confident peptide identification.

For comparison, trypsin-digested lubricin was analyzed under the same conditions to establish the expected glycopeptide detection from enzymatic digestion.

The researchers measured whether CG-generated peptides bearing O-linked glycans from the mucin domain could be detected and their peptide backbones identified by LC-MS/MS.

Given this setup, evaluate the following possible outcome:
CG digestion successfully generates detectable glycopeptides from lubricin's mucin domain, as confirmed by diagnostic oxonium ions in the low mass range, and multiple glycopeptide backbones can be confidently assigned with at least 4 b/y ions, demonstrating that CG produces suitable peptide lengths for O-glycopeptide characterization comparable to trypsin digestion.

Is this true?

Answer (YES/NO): NO